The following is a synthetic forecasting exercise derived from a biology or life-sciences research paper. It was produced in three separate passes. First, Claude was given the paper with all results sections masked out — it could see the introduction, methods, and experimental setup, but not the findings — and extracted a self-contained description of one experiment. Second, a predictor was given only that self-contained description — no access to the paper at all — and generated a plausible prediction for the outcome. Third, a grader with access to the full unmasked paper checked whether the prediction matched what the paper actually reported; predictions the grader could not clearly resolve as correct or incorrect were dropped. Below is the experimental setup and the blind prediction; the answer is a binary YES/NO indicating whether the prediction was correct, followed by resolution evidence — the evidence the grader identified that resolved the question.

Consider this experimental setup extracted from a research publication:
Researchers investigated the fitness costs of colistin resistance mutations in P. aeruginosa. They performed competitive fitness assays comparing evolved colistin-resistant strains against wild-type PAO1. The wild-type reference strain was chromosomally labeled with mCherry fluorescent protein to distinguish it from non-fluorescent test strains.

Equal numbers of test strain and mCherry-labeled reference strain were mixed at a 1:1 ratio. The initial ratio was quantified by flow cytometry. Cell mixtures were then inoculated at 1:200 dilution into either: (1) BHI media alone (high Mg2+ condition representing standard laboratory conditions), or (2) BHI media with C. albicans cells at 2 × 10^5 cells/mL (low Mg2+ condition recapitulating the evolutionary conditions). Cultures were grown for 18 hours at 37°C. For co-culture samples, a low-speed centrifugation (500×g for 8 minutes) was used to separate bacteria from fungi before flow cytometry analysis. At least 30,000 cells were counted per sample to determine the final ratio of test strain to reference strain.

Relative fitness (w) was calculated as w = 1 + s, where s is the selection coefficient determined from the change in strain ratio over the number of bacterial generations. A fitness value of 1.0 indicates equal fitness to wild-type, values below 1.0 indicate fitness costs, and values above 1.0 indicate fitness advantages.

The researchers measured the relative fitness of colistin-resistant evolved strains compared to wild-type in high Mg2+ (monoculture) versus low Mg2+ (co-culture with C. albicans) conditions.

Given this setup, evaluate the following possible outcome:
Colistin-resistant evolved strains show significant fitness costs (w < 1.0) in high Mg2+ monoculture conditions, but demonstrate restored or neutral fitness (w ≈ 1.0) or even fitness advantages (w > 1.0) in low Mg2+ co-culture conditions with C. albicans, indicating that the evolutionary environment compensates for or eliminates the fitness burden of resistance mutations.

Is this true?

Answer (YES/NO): NO